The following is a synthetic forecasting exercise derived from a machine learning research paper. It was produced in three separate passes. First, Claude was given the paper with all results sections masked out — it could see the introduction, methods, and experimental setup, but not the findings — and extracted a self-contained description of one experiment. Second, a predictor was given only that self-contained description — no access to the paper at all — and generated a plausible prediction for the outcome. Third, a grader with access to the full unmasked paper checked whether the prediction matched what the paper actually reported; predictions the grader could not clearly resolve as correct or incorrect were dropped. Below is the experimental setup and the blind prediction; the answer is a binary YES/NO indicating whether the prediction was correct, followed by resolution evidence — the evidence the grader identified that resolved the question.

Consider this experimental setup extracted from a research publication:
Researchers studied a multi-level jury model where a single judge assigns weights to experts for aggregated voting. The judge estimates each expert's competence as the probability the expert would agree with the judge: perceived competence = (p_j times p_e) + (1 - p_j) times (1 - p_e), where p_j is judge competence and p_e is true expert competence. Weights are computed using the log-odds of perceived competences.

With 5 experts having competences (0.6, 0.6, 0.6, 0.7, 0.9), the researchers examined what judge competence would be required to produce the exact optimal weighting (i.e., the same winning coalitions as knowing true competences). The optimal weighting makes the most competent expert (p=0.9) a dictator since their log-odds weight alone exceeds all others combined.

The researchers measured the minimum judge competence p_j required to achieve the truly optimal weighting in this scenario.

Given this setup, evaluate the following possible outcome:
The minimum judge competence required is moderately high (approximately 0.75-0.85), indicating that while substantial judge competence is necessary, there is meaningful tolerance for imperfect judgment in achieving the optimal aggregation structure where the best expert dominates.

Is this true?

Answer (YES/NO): NO